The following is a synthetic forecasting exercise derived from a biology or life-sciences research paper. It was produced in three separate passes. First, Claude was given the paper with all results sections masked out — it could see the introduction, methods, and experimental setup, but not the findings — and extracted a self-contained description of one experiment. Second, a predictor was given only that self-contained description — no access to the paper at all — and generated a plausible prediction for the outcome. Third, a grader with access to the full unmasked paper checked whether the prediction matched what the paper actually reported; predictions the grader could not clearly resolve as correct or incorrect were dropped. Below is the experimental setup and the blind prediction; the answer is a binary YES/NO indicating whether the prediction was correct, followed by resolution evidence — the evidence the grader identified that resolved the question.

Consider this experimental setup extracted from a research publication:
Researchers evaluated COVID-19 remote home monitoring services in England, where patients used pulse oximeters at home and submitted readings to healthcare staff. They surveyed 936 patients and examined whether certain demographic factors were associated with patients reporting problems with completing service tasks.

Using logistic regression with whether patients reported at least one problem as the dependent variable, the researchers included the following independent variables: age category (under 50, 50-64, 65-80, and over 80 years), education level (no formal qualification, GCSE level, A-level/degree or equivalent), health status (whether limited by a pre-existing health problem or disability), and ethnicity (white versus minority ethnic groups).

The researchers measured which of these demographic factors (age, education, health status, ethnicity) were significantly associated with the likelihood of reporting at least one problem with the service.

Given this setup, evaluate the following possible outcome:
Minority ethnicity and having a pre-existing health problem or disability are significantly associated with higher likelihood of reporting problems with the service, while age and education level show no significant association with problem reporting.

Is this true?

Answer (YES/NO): NO